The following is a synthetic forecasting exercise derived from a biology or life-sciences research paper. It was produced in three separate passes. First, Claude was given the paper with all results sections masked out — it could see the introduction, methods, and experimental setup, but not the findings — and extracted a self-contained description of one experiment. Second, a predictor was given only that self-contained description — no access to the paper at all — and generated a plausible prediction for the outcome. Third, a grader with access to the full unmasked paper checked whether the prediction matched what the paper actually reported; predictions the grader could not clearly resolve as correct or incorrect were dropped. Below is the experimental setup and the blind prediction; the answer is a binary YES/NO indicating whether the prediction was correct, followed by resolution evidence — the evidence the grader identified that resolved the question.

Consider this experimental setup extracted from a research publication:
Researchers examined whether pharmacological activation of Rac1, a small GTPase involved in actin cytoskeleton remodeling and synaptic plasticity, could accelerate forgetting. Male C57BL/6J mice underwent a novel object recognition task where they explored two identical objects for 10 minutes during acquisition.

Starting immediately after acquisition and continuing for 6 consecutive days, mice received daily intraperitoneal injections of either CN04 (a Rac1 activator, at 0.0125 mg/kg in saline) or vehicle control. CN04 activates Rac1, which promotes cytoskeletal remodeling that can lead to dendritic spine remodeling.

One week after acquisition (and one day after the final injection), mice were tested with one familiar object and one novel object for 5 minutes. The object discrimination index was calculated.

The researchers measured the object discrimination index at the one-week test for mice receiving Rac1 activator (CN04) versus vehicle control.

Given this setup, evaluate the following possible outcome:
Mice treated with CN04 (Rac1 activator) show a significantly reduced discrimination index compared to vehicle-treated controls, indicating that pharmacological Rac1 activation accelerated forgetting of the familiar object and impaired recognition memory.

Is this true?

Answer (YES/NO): YES